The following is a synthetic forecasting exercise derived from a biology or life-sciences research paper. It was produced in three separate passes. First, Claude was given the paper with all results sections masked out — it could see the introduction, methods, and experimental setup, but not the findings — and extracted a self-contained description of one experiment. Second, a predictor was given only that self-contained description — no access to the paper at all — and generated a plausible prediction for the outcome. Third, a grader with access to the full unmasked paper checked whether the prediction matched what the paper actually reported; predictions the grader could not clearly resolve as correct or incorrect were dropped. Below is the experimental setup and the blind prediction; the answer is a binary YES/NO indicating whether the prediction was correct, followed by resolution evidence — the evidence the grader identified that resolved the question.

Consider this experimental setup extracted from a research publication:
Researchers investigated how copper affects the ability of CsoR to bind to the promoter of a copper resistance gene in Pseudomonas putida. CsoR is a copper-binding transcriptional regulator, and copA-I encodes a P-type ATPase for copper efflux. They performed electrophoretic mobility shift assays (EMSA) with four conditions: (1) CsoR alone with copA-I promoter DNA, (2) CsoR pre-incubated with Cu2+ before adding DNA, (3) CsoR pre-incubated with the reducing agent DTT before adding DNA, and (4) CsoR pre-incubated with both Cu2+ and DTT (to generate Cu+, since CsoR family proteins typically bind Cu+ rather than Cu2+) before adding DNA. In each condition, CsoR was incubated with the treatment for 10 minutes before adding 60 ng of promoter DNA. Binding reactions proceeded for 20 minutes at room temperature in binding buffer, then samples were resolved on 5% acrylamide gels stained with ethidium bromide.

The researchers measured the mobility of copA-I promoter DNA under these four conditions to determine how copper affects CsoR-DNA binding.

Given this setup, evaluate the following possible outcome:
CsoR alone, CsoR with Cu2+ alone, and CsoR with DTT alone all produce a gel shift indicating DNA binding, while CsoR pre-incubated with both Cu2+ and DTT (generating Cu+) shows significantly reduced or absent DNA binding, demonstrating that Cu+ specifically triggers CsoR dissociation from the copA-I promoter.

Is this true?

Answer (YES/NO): NO